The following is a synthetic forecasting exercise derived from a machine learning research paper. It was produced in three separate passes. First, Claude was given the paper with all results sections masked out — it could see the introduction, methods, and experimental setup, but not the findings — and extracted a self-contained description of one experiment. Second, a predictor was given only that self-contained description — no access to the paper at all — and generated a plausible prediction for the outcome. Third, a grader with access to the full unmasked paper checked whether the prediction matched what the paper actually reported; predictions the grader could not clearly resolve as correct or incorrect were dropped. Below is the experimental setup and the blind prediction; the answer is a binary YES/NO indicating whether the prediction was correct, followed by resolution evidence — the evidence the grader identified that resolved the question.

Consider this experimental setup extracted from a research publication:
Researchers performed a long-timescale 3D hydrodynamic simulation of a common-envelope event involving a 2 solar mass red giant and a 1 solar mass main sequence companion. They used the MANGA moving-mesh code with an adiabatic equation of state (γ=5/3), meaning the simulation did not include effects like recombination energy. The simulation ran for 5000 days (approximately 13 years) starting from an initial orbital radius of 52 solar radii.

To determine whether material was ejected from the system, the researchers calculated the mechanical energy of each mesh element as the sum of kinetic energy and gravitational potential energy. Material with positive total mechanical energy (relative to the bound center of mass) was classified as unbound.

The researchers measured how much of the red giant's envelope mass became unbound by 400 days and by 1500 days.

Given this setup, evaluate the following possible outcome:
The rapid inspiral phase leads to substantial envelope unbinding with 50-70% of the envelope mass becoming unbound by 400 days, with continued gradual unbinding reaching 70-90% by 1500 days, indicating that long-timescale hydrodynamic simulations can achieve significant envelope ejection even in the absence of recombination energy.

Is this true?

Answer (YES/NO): NO